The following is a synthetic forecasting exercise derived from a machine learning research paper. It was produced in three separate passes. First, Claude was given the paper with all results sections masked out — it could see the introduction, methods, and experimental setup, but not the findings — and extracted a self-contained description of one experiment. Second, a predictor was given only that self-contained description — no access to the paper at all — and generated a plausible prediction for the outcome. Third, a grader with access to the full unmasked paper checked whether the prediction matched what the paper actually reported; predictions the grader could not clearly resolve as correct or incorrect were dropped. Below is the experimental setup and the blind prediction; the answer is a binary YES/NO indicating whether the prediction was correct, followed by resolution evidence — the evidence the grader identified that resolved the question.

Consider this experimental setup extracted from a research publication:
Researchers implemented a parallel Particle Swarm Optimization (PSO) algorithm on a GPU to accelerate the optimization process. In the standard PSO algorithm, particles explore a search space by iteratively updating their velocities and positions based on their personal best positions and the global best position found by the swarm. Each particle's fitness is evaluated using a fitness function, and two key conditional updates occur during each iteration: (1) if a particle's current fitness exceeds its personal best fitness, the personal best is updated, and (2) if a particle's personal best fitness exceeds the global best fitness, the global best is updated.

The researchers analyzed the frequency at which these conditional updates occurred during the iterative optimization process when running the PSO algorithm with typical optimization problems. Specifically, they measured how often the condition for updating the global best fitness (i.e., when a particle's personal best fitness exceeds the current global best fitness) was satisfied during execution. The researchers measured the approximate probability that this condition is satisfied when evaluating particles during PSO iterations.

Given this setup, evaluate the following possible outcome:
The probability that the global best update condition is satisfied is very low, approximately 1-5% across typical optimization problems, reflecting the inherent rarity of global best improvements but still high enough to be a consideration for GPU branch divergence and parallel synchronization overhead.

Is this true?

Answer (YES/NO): NO